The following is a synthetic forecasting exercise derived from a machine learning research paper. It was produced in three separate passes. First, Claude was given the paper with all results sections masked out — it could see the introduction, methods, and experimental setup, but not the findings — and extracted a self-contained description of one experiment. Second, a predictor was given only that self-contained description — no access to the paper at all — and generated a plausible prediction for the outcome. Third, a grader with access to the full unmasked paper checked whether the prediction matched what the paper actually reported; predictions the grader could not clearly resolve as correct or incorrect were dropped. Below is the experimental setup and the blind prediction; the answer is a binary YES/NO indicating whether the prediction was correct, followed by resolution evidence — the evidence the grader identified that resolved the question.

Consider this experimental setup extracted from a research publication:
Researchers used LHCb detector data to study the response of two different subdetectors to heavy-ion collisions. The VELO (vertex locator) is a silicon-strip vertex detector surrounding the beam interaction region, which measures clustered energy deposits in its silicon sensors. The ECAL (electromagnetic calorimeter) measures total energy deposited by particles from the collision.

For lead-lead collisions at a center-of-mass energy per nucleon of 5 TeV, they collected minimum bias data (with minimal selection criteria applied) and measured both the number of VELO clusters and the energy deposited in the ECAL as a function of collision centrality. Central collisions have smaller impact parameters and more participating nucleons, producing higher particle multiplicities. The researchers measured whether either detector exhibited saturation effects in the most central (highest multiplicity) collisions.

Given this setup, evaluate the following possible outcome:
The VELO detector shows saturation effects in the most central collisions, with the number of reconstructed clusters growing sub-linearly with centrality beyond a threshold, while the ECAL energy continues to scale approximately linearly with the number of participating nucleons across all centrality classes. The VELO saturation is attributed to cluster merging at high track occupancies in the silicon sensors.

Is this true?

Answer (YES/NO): NO